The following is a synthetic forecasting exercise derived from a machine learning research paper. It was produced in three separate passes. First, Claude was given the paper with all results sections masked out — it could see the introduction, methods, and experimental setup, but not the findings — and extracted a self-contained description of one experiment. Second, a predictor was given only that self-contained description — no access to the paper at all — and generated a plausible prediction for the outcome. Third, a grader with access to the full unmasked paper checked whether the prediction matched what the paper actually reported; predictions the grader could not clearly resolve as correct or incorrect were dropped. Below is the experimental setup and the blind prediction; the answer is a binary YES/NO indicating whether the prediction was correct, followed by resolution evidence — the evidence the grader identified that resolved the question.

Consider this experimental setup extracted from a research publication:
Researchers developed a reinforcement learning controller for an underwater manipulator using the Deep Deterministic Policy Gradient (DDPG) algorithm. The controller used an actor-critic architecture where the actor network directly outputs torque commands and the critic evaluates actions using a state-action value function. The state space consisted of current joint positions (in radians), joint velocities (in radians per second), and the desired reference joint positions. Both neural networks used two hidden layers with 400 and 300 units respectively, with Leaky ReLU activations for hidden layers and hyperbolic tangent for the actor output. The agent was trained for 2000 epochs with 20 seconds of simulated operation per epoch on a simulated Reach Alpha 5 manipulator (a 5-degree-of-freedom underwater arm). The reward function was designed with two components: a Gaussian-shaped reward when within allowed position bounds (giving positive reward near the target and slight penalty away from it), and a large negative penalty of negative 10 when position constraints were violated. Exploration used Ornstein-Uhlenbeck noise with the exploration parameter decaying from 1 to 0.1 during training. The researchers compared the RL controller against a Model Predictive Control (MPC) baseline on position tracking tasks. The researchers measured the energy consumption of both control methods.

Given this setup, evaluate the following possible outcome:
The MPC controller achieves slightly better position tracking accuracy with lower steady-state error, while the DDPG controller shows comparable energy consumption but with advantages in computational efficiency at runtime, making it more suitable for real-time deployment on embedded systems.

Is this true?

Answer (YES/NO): NO